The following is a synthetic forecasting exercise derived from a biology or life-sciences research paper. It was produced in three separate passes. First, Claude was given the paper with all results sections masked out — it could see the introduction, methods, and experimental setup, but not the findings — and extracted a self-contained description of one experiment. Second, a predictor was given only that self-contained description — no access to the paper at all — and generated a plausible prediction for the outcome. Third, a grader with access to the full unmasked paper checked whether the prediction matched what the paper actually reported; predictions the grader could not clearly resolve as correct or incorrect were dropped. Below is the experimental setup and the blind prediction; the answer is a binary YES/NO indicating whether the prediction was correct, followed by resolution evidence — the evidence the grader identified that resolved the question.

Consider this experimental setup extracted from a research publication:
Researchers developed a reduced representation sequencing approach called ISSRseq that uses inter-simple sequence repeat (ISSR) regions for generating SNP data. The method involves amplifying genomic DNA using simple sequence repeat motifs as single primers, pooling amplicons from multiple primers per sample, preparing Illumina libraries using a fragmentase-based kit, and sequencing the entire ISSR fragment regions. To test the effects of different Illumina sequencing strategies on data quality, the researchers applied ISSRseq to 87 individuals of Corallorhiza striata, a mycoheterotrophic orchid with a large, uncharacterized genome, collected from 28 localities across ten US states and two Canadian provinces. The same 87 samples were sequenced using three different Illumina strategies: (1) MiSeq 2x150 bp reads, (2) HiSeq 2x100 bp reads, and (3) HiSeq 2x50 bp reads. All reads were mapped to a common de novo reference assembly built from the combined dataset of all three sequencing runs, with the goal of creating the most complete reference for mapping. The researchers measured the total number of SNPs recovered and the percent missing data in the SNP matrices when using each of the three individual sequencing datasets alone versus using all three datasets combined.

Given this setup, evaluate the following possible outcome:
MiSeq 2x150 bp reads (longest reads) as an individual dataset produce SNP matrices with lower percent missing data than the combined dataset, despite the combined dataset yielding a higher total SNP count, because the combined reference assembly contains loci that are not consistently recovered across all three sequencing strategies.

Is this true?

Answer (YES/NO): NO